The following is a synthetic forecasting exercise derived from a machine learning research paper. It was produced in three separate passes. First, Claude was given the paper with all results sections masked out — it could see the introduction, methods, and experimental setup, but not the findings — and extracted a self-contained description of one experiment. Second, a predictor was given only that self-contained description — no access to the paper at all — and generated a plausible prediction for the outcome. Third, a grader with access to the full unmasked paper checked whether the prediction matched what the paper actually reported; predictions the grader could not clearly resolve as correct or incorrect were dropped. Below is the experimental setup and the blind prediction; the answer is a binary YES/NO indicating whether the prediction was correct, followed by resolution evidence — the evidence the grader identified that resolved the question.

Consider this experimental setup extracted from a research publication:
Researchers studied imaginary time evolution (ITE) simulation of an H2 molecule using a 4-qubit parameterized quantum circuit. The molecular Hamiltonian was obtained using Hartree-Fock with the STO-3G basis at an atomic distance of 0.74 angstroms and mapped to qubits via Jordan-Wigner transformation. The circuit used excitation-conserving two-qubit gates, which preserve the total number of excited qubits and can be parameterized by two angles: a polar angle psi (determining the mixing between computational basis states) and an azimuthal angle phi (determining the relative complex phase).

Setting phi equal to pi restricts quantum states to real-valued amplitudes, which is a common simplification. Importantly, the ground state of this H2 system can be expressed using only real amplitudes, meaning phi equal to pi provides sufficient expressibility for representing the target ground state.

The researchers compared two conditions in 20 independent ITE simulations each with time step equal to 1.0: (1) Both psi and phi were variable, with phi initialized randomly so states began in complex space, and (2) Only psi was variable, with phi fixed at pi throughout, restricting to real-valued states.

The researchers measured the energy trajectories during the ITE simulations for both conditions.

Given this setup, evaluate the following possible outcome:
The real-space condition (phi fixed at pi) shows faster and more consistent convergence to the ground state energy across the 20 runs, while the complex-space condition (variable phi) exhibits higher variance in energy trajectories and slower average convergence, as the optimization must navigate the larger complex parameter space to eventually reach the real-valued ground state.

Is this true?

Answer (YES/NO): NO